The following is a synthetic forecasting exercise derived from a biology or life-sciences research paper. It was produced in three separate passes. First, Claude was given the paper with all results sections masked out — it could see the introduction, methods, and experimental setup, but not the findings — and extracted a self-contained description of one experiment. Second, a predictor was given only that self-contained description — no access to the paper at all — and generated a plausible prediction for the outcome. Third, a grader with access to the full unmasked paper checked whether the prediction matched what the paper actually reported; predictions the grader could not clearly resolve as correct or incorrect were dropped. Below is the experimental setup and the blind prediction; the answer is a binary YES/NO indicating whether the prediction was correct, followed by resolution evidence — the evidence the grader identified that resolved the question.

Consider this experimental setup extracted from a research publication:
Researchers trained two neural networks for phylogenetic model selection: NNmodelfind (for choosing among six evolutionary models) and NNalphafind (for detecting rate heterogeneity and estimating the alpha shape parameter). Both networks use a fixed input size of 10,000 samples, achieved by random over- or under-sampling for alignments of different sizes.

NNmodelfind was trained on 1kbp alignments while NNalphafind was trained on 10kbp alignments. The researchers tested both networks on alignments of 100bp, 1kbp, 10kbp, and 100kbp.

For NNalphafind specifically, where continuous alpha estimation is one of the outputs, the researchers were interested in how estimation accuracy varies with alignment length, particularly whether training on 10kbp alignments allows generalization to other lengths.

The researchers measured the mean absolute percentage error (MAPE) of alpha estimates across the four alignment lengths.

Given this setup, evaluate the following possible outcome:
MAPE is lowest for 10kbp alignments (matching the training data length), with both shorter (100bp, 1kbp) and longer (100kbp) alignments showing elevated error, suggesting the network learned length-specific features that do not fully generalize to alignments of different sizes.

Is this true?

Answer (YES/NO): NO